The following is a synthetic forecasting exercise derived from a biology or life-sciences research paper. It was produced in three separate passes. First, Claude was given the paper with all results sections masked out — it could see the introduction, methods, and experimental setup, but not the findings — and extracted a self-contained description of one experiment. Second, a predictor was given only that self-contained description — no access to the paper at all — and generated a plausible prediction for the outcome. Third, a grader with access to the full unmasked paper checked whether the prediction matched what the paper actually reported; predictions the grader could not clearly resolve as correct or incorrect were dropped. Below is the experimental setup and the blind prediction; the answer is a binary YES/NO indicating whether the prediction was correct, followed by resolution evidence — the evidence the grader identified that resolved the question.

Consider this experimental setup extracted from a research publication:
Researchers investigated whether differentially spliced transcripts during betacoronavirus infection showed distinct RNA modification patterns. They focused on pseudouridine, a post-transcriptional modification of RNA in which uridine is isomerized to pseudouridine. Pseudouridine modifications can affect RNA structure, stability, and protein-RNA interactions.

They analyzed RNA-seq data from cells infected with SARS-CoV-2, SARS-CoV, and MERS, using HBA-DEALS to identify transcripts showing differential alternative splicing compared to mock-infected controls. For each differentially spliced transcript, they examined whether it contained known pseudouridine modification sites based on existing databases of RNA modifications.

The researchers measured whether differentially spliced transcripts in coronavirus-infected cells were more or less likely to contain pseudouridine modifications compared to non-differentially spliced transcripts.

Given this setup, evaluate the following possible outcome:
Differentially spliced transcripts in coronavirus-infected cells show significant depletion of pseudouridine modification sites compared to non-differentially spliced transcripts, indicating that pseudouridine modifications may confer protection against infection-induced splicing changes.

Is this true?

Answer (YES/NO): NO